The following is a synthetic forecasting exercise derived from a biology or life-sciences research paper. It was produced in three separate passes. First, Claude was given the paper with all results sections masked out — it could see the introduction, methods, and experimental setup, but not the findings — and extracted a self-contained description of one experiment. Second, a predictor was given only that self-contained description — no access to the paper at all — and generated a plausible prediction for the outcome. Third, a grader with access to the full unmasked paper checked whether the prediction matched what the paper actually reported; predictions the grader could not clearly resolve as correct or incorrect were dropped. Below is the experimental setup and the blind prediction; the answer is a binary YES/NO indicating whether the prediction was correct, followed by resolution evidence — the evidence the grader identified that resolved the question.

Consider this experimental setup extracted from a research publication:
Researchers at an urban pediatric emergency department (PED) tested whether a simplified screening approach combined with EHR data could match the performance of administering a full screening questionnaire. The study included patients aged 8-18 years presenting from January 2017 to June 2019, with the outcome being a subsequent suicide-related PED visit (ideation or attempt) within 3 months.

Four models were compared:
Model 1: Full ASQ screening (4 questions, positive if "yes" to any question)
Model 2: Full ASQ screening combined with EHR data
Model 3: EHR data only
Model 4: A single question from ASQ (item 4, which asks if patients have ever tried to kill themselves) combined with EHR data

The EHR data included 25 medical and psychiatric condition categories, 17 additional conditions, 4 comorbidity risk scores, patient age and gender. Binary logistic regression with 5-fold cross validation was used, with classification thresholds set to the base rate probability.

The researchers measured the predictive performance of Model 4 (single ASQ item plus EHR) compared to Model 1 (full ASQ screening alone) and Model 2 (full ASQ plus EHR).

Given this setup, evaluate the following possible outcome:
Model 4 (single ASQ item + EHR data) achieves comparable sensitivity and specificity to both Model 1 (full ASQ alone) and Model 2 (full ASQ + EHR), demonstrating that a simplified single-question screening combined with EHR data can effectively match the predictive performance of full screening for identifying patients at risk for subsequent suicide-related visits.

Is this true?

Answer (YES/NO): NO